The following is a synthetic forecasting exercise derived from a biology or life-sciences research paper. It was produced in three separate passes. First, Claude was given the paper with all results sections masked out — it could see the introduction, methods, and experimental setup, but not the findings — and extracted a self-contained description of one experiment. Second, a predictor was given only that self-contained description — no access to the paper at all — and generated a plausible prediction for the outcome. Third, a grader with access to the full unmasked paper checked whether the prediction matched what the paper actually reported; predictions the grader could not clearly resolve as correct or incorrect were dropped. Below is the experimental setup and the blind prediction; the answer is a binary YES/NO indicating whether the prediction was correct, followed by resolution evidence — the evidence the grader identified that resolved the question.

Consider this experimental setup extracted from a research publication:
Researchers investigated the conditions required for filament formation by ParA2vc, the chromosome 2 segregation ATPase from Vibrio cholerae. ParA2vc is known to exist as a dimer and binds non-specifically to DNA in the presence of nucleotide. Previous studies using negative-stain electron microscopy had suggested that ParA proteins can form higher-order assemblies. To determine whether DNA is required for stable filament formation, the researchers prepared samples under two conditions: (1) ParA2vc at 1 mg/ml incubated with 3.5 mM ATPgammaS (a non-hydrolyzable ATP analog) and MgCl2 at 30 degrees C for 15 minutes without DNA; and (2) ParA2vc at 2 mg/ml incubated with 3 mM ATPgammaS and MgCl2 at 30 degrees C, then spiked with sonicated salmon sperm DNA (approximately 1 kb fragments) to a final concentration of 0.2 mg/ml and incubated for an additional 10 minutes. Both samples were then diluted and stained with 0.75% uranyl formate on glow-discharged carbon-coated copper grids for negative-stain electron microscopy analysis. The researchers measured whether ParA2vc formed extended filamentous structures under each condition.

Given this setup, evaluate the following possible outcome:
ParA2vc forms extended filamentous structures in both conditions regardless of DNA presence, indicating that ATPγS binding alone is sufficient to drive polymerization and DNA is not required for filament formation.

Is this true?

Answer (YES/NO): NO